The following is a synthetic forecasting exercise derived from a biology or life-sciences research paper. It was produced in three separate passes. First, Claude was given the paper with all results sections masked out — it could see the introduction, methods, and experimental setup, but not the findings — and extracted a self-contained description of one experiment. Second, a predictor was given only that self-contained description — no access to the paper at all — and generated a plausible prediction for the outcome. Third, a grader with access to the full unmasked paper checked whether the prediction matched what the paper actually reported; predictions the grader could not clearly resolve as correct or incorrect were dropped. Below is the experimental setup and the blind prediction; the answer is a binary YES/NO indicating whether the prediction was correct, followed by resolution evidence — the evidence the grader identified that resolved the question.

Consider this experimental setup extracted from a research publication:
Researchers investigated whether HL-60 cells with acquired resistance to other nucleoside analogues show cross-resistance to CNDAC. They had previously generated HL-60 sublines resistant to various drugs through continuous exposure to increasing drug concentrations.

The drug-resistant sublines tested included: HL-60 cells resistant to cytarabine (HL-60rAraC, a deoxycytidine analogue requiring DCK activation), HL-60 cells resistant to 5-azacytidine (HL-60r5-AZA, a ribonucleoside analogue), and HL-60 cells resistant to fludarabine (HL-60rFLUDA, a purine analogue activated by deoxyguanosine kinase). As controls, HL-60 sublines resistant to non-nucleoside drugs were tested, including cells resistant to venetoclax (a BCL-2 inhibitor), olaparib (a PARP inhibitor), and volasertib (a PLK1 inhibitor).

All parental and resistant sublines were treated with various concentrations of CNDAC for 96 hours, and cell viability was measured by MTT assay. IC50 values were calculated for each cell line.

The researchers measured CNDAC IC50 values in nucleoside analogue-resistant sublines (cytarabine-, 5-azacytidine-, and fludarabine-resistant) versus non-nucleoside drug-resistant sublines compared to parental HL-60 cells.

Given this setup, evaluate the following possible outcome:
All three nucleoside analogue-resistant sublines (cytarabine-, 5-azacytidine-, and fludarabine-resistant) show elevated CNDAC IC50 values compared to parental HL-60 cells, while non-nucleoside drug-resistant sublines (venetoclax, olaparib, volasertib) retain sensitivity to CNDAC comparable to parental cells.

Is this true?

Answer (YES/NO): YES